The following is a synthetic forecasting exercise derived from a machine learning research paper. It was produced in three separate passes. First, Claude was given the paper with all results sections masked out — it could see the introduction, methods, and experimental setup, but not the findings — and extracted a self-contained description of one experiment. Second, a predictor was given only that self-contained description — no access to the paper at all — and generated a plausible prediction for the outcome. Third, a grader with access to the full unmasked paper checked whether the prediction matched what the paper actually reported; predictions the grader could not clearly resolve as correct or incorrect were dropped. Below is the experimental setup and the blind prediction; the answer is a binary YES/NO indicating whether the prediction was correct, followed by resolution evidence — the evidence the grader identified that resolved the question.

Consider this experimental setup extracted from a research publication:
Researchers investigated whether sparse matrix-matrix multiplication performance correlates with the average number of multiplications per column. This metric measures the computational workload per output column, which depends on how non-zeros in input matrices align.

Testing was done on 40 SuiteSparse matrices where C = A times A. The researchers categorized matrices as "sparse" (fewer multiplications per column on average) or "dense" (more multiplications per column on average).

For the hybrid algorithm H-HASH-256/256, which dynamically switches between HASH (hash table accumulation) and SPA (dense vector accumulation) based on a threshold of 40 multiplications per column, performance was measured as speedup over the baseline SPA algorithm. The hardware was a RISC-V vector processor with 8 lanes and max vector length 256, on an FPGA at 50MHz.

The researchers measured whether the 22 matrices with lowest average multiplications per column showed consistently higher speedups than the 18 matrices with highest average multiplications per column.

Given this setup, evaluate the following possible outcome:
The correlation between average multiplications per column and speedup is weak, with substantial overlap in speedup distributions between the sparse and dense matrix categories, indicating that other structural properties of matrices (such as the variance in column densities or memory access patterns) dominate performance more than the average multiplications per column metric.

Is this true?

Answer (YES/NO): NO